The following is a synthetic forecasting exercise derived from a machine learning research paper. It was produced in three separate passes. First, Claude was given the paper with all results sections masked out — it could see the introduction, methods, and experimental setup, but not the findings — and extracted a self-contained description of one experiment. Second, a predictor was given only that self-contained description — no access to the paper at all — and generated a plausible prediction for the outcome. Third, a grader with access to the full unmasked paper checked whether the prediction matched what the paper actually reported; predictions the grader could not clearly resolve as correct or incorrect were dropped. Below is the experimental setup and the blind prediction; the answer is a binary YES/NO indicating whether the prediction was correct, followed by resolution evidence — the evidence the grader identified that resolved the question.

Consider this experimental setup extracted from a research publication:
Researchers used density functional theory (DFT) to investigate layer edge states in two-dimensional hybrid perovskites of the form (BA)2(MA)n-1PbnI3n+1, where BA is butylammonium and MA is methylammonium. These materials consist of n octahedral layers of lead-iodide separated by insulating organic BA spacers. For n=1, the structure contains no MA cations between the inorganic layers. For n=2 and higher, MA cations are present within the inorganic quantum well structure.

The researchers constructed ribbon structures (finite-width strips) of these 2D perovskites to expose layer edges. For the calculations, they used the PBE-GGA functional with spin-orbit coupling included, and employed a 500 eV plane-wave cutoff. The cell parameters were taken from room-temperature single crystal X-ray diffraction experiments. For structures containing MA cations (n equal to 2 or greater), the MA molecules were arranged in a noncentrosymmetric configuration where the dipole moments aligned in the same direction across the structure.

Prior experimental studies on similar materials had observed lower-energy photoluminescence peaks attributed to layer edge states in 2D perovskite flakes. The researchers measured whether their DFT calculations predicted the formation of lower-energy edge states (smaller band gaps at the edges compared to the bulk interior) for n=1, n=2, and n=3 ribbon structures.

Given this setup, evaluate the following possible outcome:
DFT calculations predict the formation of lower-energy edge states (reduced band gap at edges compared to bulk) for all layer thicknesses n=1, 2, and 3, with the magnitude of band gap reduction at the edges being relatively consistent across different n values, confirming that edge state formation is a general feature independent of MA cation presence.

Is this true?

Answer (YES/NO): NO